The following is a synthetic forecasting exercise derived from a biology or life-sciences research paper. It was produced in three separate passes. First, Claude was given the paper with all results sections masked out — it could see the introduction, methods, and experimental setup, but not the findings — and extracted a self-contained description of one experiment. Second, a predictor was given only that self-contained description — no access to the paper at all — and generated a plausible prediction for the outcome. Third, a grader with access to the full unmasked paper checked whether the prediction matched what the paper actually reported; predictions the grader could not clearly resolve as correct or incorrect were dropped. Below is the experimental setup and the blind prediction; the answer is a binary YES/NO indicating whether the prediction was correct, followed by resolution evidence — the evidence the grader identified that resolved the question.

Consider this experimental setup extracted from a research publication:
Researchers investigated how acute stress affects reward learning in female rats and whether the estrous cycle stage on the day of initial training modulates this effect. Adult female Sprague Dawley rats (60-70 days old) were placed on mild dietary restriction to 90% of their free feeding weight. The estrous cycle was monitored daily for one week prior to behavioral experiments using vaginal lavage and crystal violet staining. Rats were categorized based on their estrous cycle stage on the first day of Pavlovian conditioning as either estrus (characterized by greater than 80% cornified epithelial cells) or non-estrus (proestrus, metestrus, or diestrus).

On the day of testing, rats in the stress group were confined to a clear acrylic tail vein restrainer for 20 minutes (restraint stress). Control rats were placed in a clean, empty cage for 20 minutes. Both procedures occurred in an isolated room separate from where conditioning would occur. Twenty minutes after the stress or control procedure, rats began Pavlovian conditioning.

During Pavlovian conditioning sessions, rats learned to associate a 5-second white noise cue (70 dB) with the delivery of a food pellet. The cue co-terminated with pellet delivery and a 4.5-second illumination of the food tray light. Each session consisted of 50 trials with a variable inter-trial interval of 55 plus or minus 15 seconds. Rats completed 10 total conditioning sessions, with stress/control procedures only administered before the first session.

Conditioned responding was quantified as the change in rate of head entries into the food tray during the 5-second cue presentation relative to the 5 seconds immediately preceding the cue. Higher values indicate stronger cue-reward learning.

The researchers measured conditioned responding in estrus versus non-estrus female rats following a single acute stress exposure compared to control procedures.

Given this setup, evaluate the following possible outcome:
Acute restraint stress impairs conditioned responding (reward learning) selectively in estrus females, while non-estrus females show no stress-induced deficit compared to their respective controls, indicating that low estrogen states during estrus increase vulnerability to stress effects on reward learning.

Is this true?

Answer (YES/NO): NO